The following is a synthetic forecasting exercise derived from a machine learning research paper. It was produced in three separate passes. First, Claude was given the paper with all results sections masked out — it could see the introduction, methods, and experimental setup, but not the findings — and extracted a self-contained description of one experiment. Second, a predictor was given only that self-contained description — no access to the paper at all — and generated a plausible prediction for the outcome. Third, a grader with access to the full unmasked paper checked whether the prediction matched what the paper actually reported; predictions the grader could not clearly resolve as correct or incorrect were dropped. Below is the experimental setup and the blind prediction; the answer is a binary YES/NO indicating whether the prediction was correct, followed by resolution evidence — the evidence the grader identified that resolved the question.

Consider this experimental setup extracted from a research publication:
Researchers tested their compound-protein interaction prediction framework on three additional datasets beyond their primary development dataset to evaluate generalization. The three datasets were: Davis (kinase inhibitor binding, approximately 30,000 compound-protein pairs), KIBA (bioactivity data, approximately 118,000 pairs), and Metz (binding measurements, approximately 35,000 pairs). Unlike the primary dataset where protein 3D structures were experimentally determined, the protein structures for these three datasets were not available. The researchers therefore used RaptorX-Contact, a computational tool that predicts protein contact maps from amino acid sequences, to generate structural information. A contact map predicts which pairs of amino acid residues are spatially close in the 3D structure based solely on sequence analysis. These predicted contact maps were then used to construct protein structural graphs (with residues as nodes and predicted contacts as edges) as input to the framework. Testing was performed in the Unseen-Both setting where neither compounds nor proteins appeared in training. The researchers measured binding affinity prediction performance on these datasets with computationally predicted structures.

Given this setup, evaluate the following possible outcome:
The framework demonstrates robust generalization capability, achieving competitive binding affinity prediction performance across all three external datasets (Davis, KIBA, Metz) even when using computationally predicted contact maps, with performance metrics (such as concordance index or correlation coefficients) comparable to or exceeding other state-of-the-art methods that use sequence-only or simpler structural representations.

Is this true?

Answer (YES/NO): YES